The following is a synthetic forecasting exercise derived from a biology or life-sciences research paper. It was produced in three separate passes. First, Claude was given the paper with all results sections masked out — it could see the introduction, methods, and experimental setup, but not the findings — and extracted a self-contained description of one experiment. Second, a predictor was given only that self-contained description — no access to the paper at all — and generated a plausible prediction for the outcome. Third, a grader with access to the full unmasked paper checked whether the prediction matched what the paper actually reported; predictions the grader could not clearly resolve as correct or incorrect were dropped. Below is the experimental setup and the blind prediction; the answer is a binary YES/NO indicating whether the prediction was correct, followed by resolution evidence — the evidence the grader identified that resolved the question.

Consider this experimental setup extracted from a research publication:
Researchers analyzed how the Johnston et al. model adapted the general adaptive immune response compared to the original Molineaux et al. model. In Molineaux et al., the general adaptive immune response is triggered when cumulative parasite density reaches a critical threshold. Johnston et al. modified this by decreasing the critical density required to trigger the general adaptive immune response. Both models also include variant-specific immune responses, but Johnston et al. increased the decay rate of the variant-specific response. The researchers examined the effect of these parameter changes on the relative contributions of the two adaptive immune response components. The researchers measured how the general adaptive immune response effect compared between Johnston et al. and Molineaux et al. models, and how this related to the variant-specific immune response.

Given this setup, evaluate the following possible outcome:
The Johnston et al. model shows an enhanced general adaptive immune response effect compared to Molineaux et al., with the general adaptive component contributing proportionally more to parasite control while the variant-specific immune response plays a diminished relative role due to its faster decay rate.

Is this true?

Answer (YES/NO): YES